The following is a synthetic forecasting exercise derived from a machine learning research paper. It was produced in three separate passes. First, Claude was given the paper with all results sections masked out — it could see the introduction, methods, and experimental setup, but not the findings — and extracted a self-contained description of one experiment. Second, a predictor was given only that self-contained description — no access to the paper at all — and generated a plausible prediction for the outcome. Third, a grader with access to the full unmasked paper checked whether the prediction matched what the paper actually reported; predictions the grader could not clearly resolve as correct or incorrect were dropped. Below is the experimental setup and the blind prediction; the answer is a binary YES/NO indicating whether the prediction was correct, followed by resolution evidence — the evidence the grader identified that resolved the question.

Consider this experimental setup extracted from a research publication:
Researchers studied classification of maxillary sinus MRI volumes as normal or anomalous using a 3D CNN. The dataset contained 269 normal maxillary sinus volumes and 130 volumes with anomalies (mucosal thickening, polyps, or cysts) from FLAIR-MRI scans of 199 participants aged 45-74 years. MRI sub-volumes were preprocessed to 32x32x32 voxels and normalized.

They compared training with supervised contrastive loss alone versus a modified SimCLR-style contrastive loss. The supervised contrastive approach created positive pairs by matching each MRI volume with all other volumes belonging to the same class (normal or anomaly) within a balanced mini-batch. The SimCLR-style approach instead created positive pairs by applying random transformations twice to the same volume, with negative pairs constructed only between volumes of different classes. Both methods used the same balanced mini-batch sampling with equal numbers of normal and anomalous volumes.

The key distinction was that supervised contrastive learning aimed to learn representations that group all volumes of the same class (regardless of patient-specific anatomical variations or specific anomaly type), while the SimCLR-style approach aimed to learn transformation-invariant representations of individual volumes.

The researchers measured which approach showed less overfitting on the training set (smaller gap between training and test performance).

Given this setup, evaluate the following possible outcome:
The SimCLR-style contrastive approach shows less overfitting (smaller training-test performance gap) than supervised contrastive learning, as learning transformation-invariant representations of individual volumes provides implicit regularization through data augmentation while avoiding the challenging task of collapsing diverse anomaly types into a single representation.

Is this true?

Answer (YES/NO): NO